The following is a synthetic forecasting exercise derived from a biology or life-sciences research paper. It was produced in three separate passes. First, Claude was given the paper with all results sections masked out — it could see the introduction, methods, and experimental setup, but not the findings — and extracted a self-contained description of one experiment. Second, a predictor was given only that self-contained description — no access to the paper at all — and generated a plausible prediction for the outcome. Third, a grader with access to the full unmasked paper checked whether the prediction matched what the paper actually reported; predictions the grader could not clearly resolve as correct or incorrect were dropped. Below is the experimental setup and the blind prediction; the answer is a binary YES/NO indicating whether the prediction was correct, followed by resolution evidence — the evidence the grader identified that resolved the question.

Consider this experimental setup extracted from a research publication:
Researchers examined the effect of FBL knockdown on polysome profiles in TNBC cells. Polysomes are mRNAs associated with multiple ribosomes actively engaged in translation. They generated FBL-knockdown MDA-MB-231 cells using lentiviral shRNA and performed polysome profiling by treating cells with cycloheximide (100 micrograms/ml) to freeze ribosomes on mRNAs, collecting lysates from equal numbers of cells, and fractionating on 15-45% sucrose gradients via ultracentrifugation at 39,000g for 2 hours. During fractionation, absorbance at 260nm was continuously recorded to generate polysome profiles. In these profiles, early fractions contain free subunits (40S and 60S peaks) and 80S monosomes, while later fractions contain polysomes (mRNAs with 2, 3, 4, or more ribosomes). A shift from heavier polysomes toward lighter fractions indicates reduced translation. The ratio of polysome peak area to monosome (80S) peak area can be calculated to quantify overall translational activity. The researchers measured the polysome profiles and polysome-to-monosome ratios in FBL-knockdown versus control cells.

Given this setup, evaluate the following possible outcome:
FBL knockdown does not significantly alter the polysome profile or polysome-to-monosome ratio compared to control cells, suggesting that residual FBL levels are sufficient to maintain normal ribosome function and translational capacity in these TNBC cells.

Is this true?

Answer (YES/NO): NO